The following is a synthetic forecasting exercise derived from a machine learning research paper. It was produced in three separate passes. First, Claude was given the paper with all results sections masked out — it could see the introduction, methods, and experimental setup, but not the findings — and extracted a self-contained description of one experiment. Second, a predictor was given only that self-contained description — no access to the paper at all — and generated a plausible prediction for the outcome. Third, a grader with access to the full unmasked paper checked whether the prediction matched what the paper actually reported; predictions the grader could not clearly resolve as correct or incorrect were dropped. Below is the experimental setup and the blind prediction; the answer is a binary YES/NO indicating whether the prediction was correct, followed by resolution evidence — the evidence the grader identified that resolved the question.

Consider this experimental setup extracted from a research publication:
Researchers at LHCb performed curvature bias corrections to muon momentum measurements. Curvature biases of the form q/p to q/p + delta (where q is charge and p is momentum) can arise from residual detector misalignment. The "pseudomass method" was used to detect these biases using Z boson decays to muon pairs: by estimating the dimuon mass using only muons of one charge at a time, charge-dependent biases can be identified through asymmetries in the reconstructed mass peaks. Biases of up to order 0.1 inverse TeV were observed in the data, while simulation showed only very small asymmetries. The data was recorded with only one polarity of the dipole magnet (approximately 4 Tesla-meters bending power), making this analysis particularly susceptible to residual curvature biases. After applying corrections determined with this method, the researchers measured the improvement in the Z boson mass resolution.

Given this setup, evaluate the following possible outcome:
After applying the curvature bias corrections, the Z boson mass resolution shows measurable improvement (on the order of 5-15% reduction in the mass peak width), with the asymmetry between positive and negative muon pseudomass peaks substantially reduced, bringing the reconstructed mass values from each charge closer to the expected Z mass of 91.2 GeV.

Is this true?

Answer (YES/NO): NO